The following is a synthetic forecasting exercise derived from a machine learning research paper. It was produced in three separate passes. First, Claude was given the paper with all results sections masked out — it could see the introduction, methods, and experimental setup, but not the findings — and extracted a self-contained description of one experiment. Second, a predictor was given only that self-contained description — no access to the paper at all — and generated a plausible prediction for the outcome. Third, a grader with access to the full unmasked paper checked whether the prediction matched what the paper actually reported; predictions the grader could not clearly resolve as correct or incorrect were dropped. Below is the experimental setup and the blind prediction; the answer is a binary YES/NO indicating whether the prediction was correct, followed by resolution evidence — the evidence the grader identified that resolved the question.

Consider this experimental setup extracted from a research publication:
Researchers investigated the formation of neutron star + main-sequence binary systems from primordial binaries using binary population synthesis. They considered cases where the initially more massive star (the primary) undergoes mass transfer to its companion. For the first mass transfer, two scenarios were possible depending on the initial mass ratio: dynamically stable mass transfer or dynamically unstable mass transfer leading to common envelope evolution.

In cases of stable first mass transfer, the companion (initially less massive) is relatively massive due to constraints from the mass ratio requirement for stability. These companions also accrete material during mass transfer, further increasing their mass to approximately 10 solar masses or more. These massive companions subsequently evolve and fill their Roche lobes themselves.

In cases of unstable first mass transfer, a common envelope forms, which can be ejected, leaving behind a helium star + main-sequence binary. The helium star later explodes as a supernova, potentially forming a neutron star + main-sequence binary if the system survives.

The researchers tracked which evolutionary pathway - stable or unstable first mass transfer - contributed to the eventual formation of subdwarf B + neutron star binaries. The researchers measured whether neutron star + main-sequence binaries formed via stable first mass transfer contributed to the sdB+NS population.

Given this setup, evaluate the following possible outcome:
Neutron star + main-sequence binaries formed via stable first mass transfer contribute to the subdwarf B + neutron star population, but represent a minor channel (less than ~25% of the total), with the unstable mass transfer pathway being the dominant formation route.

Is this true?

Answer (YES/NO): NO